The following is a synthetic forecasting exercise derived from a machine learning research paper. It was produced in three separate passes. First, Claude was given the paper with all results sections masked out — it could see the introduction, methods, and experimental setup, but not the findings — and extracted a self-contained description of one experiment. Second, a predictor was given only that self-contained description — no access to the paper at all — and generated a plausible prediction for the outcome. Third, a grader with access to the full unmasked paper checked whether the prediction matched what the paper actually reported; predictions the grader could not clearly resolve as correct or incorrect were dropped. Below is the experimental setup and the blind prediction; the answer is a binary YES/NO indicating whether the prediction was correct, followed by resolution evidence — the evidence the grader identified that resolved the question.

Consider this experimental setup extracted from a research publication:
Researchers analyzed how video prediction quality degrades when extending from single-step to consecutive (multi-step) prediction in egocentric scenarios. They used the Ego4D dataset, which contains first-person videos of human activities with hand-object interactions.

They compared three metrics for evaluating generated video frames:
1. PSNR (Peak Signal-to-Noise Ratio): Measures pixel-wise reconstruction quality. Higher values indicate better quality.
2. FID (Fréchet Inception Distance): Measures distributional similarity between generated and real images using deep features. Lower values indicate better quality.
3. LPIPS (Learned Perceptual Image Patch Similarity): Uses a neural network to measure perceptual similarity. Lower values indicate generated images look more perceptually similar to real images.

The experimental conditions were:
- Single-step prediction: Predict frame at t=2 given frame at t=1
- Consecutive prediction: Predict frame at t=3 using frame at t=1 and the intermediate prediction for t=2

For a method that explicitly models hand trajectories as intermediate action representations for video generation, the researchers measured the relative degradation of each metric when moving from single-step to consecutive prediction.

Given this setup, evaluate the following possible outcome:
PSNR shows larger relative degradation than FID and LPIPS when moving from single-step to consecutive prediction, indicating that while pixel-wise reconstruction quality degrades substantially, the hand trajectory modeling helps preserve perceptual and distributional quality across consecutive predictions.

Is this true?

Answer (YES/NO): YES